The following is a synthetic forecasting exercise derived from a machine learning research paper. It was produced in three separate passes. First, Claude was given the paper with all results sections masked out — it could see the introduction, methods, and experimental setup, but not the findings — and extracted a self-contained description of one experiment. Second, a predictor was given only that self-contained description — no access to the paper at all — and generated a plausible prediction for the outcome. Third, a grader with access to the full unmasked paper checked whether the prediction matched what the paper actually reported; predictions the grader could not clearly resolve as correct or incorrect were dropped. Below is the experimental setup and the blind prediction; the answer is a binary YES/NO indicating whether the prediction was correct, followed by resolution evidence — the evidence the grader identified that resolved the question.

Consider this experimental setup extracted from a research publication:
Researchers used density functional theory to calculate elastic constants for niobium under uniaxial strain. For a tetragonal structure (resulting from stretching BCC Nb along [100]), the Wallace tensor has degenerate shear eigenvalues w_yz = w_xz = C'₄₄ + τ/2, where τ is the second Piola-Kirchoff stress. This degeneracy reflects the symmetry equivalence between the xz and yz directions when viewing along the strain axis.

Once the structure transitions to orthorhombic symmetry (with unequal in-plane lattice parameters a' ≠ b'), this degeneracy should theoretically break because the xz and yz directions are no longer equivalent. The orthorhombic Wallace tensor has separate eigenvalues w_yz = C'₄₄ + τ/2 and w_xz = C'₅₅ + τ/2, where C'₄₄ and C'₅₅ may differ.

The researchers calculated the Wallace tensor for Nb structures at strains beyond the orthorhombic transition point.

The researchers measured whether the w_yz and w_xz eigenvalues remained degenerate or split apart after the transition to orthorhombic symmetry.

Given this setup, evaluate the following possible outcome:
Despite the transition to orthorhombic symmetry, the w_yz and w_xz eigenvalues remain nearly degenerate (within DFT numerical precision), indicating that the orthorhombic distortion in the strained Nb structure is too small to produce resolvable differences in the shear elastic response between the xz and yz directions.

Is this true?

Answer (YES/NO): NO